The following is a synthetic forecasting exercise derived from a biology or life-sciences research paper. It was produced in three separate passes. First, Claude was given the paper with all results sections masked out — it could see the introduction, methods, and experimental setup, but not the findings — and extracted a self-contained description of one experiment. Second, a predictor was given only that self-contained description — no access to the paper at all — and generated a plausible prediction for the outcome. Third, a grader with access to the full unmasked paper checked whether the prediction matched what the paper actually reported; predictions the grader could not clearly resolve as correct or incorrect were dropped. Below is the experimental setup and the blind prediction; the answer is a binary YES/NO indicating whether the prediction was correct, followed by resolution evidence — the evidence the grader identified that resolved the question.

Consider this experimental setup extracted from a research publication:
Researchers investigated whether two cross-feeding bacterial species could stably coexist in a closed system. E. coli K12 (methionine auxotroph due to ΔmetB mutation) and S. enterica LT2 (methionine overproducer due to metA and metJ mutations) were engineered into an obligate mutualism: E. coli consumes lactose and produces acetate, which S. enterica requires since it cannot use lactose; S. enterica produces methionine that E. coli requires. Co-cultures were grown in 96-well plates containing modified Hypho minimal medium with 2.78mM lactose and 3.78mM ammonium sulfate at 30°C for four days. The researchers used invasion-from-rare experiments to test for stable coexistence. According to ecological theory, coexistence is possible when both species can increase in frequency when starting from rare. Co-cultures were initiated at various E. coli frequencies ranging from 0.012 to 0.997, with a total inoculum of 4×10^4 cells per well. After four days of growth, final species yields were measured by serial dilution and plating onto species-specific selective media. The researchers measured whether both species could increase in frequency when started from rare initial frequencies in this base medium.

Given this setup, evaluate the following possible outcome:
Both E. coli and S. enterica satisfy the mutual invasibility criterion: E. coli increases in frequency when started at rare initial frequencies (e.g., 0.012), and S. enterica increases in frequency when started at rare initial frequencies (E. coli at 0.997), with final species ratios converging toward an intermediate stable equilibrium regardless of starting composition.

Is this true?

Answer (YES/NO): YES